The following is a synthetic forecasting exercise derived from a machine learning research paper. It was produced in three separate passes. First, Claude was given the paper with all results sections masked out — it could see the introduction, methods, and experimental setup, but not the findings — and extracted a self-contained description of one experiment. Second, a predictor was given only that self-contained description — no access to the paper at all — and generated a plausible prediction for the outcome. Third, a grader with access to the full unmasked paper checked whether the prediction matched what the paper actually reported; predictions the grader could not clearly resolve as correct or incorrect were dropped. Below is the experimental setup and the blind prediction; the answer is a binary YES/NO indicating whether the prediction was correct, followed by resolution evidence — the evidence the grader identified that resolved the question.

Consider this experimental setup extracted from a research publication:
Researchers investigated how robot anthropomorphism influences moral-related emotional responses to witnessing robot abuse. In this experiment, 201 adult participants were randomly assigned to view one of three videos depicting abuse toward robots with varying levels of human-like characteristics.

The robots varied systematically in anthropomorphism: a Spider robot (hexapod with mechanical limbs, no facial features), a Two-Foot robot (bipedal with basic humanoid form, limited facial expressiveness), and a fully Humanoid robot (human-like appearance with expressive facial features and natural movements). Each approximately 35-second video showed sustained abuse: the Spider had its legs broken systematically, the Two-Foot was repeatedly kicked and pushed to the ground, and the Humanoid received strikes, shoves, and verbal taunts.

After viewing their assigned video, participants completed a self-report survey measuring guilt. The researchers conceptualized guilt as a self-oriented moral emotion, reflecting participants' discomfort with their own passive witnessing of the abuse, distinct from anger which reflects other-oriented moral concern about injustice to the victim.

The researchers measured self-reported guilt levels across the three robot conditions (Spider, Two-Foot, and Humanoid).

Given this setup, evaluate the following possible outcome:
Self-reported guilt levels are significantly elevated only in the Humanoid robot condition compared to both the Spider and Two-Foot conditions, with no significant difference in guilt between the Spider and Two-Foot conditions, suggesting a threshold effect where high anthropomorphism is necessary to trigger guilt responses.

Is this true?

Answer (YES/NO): NO